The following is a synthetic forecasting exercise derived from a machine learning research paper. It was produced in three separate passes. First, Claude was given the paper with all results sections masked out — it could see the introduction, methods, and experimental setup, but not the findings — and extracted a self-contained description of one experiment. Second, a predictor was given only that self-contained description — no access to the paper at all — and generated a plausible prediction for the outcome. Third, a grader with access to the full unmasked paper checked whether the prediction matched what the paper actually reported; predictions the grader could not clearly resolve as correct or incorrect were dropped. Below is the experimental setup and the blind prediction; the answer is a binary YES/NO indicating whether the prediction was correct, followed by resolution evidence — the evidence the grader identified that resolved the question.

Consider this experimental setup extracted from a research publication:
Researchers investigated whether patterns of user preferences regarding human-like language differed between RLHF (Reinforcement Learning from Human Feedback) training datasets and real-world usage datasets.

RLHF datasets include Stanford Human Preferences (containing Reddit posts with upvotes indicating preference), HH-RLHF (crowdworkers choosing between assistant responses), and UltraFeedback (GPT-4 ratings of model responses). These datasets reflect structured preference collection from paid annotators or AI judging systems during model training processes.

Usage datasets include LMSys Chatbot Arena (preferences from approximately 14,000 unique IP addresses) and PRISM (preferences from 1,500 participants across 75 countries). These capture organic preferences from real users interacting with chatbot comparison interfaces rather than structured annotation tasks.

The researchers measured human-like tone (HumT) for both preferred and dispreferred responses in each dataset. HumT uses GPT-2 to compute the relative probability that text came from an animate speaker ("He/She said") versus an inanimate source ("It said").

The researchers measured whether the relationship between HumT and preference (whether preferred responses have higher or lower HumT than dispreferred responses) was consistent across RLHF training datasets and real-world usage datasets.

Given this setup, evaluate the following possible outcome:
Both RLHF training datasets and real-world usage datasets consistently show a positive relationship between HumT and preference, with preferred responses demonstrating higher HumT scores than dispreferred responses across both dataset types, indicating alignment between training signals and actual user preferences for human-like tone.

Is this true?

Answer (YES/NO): NO